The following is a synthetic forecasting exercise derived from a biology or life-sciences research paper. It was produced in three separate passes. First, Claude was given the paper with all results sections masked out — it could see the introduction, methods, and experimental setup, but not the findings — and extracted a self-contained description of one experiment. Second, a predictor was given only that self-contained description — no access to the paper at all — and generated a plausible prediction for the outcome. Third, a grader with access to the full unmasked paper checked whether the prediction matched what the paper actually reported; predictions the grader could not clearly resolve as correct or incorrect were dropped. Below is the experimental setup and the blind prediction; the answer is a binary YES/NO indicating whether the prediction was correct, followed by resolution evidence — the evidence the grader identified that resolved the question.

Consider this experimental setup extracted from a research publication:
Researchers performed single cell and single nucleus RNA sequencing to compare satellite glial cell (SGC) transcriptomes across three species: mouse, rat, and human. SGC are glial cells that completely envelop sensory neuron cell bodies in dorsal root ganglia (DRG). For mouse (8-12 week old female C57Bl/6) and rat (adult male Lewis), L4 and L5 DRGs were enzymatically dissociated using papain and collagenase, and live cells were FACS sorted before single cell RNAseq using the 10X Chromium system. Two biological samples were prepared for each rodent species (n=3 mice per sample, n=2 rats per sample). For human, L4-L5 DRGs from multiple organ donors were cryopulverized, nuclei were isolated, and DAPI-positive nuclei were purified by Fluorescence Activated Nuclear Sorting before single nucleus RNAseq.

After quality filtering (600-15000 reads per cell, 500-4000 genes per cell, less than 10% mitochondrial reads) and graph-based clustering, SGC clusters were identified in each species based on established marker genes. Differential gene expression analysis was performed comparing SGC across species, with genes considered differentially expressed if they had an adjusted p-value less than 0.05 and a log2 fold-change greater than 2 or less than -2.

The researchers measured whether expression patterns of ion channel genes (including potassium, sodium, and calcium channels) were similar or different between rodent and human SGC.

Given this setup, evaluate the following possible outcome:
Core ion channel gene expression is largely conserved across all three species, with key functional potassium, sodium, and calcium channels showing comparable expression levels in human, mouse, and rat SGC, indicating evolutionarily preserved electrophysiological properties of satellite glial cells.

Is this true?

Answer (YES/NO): NO